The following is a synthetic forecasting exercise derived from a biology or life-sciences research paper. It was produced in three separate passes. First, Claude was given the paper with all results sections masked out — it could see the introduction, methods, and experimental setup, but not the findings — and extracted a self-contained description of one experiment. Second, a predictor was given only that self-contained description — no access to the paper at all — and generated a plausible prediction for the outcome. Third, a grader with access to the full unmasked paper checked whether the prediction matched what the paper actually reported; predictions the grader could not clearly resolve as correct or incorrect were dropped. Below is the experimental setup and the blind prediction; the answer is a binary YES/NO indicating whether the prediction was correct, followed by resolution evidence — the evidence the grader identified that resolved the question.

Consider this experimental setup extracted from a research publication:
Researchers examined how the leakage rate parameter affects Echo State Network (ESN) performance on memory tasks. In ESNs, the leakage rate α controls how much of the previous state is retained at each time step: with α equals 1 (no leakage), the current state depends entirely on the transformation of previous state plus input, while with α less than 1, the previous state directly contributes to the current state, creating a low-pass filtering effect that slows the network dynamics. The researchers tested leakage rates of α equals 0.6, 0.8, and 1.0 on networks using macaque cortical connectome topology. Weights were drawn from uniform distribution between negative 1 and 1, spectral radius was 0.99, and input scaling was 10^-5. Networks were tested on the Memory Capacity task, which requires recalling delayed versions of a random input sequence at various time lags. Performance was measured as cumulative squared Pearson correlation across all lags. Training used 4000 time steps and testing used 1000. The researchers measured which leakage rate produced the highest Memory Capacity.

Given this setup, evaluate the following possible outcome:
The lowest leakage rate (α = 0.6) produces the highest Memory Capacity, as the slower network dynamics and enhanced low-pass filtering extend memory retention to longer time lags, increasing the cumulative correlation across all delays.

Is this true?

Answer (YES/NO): NO